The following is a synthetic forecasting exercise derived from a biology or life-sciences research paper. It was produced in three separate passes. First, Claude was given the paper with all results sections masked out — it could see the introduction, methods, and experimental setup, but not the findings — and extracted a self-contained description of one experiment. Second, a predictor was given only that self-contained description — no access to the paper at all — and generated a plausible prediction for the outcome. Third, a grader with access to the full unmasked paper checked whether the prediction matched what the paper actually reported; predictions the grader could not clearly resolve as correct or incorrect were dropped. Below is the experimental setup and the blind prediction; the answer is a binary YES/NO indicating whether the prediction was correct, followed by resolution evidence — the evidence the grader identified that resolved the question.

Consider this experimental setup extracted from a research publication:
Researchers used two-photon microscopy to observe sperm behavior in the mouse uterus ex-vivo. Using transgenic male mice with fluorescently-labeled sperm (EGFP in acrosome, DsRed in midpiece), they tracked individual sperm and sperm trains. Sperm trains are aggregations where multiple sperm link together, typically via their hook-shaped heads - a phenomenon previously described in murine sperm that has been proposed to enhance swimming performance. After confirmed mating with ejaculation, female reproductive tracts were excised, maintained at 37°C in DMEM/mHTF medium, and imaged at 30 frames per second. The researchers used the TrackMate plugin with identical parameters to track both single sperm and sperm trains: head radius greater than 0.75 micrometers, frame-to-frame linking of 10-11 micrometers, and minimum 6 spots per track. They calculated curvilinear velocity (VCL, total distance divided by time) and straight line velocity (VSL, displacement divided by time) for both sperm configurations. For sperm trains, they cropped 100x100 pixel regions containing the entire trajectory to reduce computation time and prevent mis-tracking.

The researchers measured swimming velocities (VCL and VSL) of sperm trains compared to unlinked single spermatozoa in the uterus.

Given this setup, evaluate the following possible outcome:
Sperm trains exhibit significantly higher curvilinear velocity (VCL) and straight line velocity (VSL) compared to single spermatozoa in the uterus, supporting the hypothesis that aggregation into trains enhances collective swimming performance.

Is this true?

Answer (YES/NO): NO